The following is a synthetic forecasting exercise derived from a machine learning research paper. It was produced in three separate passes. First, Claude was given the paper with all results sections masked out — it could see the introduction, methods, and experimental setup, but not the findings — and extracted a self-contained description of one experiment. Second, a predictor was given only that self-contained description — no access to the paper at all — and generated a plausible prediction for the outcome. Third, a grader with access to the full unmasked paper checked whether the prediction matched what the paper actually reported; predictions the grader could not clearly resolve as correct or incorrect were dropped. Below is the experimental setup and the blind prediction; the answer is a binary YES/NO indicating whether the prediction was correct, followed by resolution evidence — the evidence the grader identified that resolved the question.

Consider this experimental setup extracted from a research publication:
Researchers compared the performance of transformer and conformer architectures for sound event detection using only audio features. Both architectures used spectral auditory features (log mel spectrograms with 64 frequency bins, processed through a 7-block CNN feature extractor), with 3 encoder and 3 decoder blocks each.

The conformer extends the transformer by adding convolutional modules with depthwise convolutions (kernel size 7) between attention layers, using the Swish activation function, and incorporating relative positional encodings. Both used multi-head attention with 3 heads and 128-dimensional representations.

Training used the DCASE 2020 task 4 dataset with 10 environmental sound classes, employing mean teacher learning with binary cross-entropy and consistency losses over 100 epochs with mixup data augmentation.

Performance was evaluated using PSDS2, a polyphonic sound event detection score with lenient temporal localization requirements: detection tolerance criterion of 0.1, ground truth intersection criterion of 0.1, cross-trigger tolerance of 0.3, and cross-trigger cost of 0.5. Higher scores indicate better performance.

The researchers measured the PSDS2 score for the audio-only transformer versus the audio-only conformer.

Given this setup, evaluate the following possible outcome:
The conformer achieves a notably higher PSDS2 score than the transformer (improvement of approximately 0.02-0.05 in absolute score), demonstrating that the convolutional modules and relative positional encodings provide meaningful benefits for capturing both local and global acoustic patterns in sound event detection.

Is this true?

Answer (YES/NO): NO